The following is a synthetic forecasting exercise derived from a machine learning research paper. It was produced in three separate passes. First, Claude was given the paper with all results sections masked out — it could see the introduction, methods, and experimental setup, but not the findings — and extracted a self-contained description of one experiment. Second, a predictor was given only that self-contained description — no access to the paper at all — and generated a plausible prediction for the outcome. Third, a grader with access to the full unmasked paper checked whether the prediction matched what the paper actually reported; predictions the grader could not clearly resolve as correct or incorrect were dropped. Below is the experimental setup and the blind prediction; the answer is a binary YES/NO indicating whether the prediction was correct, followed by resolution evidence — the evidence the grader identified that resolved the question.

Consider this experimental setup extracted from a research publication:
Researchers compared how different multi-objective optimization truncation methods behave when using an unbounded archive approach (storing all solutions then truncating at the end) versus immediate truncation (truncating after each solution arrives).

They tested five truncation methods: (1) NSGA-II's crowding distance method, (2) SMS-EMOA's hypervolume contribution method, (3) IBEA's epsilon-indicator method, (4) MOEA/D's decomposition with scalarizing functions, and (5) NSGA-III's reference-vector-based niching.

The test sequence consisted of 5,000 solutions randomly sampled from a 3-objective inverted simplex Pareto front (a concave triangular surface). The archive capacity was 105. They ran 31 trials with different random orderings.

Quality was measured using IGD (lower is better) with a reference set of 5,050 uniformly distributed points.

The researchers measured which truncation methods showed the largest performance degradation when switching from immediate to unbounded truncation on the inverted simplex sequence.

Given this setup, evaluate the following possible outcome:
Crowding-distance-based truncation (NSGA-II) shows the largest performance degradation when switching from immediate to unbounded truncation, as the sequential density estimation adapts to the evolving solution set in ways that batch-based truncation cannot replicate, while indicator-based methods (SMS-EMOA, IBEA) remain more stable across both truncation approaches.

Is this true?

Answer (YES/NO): YES